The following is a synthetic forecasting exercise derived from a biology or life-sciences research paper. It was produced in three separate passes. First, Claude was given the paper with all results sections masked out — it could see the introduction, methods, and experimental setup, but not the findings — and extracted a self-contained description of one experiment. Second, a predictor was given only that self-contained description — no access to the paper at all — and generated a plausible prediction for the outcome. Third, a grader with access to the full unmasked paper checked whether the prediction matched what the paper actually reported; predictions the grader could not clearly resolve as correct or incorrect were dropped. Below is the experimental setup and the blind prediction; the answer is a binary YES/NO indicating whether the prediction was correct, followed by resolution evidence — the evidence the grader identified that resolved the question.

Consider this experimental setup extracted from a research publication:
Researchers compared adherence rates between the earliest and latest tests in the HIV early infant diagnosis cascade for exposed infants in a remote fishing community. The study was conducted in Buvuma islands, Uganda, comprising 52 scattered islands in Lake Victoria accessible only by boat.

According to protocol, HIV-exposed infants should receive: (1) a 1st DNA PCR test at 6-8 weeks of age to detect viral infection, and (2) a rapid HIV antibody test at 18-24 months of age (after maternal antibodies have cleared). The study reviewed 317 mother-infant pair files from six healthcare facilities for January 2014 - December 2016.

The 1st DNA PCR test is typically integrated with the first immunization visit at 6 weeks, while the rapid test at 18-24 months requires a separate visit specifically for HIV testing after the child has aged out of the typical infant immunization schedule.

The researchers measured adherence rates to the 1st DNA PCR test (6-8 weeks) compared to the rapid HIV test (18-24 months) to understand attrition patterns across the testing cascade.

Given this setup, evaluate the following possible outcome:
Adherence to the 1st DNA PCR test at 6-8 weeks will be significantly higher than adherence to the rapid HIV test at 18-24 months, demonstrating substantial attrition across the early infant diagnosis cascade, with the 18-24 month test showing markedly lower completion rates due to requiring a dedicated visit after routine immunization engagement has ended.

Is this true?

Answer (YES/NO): NO